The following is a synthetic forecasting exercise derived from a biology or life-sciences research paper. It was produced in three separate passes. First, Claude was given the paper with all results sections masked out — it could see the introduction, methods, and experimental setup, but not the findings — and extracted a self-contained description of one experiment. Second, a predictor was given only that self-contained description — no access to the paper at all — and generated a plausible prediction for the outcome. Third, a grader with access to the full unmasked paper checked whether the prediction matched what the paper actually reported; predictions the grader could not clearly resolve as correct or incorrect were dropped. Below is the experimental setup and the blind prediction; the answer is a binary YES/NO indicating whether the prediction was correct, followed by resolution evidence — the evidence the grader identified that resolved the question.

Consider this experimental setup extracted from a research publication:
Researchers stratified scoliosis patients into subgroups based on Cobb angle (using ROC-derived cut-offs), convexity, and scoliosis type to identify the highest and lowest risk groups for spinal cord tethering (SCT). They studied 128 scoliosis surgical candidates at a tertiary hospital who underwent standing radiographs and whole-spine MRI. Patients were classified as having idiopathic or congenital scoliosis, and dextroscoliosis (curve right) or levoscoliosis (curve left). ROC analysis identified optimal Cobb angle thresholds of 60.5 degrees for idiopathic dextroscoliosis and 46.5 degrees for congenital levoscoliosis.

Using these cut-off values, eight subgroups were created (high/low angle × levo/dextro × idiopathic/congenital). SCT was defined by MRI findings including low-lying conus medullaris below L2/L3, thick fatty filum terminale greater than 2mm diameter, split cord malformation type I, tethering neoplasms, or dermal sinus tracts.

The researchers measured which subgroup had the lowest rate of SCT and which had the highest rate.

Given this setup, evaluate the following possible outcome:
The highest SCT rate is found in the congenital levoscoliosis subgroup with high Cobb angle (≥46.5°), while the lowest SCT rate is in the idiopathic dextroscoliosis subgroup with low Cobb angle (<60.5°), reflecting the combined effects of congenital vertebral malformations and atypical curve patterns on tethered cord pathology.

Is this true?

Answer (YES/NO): NO